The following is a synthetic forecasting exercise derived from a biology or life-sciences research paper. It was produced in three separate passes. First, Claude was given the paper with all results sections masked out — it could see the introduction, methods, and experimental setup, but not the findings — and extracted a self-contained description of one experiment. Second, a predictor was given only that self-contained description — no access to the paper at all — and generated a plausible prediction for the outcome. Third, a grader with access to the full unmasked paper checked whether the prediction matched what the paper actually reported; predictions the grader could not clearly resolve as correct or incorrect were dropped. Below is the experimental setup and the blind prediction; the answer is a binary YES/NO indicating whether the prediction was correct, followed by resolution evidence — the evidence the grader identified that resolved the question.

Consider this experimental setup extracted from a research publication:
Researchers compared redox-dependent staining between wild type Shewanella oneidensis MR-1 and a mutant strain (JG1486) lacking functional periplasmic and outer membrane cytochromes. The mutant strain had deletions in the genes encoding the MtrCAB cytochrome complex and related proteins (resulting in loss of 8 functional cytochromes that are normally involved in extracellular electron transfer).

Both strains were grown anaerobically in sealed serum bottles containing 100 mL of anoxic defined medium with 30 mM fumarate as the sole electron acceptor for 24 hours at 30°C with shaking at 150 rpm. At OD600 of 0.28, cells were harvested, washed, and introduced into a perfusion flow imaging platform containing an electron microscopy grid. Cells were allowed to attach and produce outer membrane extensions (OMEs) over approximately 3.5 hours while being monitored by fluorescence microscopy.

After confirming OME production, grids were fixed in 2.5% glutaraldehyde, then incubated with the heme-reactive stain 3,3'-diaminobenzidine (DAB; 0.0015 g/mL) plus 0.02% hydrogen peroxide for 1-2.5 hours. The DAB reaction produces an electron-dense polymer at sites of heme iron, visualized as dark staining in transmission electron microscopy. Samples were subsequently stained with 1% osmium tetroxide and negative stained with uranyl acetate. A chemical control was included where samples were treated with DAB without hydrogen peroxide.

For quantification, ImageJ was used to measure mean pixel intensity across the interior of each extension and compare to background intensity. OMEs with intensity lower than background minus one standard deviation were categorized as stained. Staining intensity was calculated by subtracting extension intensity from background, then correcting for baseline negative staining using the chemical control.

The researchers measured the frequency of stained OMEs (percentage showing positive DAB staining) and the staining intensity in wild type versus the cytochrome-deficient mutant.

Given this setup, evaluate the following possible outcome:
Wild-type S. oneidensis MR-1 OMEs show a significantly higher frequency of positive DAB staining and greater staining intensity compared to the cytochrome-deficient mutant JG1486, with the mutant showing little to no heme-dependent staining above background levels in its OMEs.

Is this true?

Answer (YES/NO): NO